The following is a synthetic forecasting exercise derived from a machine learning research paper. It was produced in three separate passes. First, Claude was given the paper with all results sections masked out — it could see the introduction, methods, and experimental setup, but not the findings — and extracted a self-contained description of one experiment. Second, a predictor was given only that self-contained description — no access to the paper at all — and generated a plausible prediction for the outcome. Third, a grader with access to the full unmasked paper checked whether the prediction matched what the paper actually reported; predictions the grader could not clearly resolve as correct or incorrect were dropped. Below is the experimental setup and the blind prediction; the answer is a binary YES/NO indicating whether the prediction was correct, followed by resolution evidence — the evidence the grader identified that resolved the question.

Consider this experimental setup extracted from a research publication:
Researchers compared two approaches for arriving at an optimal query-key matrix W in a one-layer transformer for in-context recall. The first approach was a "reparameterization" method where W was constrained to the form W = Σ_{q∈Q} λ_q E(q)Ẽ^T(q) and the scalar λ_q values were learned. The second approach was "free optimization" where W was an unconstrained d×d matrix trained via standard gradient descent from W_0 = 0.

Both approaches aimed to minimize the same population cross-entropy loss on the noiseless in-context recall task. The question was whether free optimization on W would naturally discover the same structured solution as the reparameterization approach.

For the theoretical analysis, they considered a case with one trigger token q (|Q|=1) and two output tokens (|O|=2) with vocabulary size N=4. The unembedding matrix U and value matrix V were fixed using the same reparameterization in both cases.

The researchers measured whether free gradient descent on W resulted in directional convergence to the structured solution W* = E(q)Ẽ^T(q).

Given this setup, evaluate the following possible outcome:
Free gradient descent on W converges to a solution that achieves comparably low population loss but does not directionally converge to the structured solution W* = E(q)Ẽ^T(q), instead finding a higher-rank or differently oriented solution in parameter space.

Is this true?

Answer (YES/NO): YES